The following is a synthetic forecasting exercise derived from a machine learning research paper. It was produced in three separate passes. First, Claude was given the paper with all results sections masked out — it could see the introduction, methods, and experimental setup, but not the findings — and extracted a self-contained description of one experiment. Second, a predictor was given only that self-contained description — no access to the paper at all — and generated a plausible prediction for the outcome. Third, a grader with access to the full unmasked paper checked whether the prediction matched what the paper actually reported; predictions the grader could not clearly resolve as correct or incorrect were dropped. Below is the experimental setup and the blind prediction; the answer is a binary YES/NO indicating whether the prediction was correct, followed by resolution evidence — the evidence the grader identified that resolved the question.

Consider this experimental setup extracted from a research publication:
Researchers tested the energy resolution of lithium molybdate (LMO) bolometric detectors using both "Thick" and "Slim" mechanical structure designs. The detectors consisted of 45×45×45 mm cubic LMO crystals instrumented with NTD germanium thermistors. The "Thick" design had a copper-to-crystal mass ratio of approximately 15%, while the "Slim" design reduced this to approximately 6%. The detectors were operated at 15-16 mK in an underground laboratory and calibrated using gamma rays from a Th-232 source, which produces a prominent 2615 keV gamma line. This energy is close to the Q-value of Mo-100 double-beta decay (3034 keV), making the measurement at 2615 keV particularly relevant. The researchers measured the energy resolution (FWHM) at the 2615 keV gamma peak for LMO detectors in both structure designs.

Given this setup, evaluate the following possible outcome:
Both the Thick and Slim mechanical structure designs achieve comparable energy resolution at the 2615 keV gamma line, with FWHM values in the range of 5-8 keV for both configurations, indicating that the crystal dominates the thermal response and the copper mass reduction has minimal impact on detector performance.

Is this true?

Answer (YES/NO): YES